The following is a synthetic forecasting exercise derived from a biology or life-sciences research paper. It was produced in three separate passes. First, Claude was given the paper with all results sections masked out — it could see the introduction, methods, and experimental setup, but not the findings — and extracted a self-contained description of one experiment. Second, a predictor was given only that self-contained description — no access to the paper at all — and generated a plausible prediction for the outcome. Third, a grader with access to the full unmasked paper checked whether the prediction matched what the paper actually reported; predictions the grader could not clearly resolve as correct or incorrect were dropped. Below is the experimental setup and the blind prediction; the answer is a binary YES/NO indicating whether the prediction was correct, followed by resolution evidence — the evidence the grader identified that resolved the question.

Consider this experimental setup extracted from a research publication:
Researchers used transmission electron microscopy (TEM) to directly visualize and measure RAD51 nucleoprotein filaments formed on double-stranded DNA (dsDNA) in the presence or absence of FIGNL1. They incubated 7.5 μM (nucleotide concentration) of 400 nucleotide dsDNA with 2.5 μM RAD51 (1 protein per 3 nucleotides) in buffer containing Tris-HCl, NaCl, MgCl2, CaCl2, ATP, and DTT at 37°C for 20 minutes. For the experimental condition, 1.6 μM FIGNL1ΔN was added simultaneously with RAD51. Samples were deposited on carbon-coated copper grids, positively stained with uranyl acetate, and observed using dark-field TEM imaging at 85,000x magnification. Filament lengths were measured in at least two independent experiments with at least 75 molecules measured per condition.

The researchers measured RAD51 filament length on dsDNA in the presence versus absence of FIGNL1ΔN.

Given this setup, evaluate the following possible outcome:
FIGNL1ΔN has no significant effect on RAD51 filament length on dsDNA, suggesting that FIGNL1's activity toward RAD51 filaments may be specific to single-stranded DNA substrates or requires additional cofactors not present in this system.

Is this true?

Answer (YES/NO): NO